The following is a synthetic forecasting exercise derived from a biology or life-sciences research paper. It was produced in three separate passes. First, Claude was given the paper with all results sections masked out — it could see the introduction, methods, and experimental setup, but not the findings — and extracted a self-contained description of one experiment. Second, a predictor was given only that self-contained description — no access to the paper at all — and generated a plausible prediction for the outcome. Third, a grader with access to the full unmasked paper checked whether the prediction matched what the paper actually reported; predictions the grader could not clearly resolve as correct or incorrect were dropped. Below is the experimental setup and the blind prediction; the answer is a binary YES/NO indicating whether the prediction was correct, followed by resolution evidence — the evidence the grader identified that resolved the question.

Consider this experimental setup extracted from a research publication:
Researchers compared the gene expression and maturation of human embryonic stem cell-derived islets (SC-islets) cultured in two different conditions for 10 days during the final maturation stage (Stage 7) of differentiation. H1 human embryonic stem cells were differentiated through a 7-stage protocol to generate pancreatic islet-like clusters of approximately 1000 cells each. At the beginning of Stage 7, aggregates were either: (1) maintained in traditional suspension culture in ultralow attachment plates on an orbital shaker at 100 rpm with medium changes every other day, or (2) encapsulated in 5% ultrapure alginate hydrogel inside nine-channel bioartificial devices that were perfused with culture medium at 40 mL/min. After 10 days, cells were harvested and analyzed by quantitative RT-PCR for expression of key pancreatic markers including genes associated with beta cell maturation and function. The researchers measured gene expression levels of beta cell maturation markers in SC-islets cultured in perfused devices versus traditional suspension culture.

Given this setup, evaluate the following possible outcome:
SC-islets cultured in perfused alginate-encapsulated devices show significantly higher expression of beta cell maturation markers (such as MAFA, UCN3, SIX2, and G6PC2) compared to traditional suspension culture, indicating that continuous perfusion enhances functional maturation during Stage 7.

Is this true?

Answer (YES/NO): NO